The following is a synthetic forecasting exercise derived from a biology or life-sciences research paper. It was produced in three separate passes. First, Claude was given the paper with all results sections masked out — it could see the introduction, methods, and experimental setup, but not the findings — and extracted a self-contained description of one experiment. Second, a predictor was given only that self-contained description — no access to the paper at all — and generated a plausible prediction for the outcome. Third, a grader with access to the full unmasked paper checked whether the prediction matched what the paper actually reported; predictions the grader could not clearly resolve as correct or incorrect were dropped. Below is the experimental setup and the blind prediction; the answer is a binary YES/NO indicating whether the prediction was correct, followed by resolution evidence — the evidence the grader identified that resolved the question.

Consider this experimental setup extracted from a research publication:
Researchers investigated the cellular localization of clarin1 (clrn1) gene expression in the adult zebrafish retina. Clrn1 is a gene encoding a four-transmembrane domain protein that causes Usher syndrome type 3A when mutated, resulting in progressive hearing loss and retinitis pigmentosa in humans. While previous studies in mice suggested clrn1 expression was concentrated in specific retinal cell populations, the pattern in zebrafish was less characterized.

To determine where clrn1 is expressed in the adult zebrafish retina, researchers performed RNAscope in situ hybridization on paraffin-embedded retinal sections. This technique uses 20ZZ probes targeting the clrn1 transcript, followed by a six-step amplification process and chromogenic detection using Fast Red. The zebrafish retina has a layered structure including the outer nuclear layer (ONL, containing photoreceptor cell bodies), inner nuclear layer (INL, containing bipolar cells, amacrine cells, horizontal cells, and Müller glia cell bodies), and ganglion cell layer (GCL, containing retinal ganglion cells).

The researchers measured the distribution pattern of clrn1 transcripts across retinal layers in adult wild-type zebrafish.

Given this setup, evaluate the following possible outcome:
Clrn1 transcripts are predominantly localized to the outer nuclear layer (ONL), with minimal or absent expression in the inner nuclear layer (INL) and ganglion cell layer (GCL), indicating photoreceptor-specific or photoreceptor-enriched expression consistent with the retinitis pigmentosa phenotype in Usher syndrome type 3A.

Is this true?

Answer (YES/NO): NO